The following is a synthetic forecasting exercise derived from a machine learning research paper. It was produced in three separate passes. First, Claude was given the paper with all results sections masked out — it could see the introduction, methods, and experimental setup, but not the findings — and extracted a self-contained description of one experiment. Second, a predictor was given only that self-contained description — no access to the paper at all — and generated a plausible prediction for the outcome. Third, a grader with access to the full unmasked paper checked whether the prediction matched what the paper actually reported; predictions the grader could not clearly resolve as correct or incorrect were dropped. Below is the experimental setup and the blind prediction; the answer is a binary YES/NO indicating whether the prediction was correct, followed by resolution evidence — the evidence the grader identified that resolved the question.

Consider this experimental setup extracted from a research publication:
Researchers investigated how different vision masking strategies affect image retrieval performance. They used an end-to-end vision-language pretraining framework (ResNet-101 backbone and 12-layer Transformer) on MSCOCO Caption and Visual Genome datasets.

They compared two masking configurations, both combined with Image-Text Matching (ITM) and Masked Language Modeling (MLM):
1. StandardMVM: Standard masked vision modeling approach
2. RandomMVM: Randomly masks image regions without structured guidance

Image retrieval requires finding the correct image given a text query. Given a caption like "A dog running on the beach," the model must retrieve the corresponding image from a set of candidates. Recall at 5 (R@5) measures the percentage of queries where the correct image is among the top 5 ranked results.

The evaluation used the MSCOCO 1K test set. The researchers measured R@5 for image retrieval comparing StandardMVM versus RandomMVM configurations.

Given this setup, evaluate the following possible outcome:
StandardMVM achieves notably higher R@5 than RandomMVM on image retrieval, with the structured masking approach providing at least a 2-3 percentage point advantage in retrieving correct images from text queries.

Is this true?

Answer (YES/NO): NO